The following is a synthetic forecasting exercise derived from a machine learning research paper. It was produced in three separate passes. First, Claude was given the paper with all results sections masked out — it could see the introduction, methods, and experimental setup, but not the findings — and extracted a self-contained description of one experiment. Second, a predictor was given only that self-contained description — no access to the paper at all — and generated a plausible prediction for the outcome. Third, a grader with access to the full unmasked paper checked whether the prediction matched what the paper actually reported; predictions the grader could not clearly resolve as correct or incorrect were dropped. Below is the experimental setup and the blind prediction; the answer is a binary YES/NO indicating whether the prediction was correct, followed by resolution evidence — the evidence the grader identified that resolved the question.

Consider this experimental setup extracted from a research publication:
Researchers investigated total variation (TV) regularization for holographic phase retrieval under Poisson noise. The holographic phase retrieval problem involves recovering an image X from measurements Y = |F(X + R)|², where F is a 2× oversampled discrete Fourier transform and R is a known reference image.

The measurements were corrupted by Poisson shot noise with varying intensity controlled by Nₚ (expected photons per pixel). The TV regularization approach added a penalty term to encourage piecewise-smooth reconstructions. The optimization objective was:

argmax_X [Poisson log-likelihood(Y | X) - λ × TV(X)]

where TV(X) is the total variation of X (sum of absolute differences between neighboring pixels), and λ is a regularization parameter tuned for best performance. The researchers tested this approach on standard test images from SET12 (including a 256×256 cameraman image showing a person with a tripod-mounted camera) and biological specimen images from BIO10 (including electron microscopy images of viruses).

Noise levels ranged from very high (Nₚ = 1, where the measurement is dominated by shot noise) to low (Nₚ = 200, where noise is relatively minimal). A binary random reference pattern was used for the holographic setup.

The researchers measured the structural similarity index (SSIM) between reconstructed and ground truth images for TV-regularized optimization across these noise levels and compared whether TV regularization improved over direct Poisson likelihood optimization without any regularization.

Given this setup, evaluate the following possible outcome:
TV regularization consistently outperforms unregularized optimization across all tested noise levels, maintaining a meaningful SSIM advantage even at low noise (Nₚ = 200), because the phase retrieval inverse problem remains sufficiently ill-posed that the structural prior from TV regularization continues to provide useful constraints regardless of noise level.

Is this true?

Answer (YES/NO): NO